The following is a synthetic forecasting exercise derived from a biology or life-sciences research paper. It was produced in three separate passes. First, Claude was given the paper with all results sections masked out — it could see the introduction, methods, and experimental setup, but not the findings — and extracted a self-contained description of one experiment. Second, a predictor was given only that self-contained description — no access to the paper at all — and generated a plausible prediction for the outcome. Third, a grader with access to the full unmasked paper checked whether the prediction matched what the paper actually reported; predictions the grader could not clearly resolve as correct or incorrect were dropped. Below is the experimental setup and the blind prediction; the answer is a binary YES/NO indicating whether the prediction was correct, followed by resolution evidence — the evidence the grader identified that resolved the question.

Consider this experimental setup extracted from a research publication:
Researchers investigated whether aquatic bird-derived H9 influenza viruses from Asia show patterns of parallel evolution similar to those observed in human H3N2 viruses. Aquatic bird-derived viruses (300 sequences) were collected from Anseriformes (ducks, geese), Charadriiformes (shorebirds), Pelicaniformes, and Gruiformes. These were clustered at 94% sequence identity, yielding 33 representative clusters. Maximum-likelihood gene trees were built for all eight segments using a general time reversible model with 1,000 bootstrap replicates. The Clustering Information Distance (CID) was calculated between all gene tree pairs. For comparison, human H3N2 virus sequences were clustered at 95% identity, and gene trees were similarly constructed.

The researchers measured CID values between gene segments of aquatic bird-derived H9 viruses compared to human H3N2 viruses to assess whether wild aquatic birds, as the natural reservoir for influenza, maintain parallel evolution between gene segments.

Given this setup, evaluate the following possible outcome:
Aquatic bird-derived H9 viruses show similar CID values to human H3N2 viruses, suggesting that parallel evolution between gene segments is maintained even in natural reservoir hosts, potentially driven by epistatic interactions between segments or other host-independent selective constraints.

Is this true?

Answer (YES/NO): NO